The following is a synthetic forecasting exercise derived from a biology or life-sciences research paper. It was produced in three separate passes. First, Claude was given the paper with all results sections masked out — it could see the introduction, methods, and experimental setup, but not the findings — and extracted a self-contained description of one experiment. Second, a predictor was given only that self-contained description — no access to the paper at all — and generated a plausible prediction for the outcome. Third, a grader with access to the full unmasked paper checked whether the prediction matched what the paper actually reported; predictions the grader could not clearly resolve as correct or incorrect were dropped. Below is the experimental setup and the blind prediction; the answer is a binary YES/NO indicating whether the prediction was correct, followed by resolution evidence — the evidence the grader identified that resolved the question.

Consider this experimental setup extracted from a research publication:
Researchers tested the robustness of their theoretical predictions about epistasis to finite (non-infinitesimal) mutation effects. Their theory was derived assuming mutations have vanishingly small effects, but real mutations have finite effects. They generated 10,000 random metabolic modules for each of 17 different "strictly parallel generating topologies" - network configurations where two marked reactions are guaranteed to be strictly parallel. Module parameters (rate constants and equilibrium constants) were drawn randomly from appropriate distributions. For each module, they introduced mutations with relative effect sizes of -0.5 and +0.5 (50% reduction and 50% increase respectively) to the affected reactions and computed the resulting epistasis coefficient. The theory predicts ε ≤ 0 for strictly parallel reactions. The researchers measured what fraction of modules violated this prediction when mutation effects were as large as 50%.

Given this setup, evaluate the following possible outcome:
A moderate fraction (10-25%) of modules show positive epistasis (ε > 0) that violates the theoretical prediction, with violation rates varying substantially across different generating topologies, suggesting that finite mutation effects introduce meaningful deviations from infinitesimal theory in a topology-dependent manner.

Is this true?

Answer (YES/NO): NO